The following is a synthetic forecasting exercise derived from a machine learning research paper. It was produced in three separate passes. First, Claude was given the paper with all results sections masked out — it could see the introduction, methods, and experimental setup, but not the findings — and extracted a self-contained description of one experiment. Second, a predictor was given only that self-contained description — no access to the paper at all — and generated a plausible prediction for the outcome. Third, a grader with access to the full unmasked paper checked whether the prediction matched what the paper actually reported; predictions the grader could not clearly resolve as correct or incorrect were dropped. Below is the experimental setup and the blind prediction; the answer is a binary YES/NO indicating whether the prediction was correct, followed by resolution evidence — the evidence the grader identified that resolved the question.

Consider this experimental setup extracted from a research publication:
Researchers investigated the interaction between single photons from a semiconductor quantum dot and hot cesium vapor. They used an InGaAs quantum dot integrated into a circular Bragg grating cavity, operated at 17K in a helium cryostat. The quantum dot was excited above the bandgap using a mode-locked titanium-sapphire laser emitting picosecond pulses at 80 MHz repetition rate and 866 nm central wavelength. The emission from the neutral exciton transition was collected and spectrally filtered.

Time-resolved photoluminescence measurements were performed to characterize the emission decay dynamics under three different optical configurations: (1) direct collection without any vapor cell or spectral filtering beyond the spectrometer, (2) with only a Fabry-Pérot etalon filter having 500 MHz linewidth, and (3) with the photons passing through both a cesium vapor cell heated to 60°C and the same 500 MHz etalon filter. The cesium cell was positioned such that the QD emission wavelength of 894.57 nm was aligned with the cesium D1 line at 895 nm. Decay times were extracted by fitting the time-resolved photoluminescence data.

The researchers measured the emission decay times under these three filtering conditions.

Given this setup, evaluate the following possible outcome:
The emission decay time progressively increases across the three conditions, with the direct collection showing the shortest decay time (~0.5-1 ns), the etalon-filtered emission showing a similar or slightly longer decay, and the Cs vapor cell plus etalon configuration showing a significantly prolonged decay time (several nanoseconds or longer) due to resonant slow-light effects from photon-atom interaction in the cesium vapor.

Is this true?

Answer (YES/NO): NO